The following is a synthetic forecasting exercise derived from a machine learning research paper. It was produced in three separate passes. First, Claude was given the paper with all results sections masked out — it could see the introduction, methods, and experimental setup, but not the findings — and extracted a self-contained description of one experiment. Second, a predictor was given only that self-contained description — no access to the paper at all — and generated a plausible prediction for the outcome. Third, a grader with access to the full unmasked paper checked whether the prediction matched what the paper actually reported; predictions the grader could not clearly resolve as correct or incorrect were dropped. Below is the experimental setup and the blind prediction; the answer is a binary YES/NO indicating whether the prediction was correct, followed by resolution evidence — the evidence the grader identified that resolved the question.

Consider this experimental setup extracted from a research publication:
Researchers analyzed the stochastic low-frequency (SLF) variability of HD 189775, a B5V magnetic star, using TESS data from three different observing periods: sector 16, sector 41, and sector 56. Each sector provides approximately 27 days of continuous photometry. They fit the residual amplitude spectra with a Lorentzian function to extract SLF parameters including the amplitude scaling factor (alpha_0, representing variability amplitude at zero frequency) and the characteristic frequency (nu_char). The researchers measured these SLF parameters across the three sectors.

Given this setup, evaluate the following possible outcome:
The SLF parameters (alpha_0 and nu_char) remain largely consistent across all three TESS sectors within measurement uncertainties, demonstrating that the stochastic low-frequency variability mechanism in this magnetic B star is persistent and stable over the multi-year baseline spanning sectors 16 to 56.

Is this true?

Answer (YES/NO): NO